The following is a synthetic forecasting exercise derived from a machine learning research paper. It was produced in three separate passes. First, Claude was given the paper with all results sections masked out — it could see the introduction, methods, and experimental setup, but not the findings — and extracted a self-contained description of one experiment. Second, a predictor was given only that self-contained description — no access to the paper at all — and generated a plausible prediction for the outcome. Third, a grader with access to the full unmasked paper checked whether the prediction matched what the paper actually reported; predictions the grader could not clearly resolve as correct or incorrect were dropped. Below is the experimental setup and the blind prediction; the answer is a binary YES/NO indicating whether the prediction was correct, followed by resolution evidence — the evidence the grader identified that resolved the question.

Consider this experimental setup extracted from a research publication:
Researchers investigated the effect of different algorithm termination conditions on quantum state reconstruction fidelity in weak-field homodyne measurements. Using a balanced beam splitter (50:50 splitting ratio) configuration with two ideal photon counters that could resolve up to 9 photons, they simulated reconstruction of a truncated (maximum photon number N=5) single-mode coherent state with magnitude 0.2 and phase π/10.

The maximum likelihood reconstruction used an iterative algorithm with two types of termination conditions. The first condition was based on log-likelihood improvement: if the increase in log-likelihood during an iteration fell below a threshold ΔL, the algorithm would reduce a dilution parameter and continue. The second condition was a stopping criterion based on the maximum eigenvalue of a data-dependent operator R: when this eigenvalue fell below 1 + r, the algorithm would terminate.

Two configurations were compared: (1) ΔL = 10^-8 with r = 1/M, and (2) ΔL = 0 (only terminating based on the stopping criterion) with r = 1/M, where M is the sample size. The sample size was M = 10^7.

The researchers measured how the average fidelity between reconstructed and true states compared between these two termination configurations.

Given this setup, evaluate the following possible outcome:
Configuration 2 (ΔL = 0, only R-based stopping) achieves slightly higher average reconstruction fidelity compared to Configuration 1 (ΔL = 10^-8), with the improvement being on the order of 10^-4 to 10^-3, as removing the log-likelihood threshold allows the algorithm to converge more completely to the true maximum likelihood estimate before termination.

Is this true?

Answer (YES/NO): YES